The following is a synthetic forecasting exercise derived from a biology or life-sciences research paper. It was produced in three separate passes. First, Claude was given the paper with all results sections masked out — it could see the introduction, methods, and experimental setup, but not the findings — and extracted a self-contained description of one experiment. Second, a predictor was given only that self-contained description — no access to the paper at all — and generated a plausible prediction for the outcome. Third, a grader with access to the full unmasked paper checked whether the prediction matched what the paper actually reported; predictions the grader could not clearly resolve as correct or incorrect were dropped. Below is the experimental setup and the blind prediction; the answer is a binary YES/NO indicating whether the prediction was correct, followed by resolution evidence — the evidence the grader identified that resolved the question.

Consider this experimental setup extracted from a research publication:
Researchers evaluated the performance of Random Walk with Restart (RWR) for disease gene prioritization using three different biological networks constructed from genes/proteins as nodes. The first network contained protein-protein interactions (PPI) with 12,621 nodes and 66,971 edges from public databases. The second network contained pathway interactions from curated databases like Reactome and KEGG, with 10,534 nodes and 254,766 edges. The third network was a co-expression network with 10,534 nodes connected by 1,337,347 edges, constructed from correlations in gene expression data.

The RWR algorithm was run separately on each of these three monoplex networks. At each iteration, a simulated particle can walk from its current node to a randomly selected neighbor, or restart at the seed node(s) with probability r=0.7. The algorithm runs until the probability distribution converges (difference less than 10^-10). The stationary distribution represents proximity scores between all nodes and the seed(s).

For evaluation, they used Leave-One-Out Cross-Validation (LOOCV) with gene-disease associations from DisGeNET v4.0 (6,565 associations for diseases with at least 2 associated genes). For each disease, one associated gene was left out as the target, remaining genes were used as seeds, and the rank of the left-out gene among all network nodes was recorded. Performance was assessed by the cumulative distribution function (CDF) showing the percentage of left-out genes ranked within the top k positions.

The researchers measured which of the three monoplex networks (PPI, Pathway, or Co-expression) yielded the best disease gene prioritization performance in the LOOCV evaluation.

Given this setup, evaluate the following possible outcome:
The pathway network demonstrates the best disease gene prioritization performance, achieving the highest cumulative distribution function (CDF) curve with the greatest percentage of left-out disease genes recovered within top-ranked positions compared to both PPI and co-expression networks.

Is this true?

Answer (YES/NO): YES